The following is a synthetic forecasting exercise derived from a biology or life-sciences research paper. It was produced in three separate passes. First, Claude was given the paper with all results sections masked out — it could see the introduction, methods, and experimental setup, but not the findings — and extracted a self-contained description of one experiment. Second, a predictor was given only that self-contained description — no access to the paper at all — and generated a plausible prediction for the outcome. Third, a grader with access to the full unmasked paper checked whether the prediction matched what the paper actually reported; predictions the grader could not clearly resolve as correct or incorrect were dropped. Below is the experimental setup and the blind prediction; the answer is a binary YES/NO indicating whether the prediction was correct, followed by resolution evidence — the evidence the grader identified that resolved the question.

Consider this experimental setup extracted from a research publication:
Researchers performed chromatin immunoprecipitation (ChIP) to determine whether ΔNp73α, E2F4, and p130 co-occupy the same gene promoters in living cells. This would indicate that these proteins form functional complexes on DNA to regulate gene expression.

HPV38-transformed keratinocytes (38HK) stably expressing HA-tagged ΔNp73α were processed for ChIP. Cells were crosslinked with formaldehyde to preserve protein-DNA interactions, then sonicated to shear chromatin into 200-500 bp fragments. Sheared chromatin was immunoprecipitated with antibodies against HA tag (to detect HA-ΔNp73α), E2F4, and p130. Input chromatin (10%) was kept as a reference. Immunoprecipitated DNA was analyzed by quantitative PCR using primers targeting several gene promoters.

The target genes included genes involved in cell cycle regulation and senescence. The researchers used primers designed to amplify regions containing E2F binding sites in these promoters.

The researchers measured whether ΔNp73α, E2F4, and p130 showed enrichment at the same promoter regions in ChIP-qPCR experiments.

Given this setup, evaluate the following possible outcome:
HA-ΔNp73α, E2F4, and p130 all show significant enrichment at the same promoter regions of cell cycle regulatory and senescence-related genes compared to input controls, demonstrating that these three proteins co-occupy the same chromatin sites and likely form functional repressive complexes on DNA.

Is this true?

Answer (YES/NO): NO